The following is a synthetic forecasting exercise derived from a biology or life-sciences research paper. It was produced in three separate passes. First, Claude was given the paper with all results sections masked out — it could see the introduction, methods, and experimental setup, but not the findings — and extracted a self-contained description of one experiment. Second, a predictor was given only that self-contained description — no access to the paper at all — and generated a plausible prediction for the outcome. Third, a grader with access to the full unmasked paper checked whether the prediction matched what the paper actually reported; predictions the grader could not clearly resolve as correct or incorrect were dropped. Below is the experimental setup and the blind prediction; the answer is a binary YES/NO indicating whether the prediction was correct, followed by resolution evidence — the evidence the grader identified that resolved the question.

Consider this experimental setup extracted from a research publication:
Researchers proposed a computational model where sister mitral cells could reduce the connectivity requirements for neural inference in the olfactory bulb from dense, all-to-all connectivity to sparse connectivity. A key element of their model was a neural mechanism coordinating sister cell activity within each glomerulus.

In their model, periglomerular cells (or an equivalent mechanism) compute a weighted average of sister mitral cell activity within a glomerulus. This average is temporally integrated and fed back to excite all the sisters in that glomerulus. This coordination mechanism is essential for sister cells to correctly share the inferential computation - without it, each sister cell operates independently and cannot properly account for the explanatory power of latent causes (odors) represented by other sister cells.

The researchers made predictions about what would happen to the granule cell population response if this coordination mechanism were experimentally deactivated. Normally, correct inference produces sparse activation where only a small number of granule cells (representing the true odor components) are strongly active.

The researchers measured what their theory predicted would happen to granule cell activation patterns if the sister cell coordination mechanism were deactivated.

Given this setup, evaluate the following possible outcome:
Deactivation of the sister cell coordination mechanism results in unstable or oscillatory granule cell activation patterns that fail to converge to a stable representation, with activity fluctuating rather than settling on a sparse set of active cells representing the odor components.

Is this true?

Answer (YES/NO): NO